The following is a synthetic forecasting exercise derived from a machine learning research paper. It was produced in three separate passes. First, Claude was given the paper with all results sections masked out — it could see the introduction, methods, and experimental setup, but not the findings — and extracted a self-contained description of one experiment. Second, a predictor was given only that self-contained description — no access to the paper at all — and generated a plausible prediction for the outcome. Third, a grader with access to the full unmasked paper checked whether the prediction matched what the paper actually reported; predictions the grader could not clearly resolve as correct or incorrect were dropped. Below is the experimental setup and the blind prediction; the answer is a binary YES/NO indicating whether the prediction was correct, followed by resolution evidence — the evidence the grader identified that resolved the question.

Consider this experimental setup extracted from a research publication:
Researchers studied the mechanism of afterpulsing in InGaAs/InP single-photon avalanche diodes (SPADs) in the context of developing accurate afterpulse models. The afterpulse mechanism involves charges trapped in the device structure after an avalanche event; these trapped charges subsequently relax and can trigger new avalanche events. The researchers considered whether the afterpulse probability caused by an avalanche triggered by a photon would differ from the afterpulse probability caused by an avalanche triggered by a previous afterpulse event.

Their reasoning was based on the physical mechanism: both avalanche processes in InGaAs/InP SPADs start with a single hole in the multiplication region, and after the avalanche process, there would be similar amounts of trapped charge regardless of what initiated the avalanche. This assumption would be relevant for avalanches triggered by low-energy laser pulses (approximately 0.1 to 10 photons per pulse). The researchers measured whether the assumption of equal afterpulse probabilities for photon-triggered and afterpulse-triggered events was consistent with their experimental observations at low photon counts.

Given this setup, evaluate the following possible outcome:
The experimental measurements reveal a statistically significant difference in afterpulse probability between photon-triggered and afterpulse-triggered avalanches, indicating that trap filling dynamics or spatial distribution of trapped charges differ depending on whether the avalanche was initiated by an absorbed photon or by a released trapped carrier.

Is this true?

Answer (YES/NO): NO